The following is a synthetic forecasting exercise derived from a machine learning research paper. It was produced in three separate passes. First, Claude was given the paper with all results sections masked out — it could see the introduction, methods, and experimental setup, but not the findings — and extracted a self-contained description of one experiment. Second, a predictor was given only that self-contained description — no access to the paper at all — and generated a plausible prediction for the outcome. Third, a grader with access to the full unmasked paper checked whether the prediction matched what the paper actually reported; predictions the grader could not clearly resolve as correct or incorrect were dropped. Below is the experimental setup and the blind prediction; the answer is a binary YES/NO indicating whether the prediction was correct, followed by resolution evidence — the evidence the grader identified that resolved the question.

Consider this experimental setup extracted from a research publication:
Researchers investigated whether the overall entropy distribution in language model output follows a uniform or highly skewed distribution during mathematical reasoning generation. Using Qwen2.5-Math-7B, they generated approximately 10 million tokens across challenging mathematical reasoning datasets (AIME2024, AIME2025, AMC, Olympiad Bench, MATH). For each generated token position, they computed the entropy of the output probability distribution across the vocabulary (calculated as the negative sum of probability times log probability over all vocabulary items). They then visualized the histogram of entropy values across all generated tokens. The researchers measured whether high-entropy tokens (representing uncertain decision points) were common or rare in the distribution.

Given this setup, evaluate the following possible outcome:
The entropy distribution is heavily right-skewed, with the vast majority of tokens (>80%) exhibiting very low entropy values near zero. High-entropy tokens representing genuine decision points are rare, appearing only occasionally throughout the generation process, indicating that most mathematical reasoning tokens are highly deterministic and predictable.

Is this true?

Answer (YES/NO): YES